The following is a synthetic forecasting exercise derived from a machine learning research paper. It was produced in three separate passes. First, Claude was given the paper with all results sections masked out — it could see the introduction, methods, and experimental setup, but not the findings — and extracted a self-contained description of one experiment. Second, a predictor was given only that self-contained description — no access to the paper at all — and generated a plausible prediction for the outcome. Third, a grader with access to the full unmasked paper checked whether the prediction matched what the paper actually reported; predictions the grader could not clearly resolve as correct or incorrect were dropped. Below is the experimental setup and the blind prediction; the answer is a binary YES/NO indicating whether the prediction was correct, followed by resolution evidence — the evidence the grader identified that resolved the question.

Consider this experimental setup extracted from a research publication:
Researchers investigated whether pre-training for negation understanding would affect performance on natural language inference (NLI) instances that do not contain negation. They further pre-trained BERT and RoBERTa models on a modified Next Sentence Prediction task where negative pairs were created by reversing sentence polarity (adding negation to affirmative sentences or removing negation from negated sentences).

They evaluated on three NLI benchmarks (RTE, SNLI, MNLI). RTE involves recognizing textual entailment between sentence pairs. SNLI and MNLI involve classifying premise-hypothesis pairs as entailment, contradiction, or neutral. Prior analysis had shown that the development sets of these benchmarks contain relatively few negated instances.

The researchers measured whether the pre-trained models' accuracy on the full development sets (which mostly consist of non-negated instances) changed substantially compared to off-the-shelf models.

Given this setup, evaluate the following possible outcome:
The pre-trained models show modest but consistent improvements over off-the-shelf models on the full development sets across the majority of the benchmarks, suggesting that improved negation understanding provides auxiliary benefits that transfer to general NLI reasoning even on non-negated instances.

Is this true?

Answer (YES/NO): NO